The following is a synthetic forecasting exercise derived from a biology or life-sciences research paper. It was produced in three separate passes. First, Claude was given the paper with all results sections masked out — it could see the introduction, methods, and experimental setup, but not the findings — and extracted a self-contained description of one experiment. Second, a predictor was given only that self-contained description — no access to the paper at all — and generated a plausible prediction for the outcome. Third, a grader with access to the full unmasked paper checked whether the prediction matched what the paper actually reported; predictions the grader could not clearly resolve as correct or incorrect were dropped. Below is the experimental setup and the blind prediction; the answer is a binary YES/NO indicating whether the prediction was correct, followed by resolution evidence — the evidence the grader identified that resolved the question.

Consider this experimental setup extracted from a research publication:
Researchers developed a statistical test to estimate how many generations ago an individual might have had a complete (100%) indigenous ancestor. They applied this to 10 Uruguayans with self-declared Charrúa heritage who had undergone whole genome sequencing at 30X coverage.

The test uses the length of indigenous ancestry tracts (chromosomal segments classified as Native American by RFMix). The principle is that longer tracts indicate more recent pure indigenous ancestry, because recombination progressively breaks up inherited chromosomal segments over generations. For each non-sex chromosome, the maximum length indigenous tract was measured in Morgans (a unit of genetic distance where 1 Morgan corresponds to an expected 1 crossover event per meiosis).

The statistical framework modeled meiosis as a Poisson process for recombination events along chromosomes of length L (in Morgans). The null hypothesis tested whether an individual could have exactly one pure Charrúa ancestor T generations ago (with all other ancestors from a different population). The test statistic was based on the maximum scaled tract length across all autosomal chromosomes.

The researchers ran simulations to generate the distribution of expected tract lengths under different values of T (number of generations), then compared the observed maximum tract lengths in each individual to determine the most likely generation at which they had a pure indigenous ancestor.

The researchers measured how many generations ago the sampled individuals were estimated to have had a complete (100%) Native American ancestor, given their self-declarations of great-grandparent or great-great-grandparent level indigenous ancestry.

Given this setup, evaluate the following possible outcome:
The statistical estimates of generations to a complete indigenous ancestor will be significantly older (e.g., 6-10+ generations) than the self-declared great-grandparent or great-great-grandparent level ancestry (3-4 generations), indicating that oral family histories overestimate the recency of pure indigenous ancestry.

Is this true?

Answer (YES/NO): NO